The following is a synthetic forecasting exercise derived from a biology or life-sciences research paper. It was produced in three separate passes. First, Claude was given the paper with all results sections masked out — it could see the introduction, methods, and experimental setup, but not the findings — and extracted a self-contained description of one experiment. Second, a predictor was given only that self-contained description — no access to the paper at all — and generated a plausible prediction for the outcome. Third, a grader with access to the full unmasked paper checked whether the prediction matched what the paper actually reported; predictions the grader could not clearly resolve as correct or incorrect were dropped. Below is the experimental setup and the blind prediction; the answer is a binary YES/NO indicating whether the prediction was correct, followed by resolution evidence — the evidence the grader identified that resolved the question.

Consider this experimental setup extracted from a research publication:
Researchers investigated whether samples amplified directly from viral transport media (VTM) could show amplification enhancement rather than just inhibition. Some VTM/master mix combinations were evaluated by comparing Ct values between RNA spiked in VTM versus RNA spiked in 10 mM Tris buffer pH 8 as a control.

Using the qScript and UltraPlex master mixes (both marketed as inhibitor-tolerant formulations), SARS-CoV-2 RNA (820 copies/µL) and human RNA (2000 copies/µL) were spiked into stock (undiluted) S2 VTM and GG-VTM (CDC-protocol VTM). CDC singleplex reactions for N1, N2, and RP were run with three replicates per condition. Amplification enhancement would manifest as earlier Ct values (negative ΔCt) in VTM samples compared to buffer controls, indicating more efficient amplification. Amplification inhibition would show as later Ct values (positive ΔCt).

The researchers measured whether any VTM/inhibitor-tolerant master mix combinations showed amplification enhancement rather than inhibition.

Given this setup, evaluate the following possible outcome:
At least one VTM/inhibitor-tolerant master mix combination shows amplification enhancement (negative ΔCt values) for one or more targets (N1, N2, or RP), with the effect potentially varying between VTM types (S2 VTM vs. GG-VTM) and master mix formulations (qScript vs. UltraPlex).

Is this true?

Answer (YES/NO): YES